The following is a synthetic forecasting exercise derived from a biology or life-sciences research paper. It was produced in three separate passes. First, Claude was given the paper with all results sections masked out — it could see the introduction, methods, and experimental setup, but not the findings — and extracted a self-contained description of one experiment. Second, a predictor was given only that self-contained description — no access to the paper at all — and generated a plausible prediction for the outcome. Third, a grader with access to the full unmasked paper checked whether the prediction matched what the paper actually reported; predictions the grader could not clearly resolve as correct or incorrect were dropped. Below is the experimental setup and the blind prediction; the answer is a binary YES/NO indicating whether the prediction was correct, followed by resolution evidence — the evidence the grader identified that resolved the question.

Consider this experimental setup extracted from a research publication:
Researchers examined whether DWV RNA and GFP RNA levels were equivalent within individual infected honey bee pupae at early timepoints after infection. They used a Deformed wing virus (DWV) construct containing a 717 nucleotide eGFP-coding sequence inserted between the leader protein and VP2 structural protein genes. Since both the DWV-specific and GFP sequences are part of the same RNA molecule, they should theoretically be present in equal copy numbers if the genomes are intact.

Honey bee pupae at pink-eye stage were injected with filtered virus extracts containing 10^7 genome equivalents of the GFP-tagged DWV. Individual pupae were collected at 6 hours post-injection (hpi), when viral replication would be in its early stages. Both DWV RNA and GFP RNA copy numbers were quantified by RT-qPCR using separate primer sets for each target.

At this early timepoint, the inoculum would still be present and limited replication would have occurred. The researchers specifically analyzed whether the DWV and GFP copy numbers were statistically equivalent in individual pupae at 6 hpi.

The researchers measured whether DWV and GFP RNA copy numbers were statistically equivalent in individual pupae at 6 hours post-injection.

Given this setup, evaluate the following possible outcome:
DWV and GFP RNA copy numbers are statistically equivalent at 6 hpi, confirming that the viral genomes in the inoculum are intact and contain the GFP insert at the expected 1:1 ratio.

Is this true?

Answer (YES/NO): YES